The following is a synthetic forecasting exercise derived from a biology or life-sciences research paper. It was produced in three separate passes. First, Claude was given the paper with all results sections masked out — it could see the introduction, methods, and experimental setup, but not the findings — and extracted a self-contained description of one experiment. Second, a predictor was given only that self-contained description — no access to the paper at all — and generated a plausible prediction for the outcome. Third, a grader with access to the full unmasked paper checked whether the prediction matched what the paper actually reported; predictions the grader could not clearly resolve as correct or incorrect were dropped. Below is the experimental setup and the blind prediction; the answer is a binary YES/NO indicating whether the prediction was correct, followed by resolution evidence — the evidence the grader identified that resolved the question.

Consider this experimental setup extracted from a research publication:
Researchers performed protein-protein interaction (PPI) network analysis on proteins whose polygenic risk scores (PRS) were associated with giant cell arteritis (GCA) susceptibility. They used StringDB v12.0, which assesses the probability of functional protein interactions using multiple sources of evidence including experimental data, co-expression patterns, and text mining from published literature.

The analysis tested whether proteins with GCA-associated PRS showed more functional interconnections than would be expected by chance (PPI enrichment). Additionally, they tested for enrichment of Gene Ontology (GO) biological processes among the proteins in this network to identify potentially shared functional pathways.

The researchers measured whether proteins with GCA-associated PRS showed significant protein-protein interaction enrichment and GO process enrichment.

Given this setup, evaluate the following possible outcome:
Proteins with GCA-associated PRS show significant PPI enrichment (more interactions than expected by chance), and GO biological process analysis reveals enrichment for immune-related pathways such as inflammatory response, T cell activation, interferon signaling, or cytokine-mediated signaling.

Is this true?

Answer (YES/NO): NO